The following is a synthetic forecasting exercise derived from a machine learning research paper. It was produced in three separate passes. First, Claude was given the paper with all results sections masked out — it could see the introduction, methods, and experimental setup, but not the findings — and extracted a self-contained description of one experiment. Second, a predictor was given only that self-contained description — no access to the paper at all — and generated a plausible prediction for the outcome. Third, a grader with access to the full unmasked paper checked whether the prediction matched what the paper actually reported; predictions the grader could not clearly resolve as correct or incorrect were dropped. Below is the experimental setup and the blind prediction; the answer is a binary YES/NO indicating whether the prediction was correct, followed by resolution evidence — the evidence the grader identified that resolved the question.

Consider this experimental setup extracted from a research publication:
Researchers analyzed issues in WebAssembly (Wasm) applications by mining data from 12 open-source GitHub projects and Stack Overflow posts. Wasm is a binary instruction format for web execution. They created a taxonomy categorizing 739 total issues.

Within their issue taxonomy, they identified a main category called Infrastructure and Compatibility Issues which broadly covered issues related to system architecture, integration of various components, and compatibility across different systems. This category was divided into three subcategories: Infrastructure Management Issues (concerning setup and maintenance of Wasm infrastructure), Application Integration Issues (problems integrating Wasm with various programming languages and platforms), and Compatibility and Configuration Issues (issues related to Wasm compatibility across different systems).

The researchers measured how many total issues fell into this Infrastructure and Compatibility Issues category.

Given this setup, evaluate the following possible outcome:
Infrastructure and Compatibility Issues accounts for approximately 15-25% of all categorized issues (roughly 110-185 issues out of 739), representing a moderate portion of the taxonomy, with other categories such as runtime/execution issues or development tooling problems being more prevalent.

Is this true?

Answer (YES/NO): NO